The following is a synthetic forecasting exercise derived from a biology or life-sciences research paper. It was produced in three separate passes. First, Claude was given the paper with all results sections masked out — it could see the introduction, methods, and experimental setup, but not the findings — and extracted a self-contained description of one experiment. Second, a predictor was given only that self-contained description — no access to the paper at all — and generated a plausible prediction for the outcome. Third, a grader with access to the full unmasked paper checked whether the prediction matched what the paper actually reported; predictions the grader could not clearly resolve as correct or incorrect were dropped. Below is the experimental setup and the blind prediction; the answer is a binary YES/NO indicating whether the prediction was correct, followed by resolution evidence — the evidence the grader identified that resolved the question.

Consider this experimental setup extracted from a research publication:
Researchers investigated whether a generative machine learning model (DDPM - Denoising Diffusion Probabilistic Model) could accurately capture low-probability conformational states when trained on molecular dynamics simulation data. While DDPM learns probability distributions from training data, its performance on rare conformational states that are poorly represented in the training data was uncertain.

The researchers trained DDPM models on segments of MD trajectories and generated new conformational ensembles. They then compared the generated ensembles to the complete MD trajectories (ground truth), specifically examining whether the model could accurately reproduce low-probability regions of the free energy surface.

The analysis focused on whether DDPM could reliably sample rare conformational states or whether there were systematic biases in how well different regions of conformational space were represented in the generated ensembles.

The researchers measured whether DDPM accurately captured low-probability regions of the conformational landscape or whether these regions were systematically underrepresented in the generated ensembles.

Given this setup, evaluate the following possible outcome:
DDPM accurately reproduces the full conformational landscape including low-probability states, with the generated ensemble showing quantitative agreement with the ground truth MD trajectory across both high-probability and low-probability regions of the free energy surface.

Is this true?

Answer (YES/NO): NO